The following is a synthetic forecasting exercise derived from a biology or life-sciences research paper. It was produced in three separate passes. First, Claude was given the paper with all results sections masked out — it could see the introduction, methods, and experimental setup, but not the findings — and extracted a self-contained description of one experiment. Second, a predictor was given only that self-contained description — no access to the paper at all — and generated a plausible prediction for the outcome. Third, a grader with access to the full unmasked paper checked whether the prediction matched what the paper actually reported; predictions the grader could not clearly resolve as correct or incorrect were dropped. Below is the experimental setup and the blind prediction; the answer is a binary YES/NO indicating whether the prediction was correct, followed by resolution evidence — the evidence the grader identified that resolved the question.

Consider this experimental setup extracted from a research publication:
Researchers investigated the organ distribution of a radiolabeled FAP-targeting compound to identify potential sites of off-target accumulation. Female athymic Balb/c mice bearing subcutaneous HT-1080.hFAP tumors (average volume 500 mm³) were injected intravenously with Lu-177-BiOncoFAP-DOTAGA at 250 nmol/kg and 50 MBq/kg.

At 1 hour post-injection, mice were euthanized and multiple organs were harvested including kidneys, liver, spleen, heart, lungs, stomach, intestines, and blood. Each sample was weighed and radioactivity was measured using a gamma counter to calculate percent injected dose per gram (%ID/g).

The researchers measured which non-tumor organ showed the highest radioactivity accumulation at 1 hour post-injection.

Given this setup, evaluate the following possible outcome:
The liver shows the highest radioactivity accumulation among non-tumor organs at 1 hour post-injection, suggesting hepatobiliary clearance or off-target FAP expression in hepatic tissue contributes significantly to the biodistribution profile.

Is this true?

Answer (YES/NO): NO